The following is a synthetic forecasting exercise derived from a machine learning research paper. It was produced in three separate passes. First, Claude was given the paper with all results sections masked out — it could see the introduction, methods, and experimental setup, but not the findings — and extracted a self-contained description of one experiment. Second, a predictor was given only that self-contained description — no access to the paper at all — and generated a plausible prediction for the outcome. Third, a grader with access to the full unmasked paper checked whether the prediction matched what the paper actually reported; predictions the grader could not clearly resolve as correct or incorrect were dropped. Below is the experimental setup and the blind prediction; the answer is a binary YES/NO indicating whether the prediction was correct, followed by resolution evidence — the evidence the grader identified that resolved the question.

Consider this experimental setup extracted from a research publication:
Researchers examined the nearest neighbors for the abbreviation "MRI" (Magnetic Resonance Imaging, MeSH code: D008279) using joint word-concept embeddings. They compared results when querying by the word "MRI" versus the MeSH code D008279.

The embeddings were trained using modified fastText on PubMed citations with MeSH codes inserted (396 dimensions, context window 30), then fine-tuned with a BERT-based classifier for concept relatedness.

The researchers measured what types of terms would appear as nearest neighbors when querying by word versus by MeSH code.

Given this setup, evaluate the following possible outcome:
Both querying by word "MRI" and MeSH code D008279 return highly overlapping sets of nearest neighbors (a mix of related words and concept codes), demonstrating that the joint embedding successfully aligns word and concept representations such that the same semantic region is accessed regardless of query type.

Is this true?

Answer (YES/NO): NO